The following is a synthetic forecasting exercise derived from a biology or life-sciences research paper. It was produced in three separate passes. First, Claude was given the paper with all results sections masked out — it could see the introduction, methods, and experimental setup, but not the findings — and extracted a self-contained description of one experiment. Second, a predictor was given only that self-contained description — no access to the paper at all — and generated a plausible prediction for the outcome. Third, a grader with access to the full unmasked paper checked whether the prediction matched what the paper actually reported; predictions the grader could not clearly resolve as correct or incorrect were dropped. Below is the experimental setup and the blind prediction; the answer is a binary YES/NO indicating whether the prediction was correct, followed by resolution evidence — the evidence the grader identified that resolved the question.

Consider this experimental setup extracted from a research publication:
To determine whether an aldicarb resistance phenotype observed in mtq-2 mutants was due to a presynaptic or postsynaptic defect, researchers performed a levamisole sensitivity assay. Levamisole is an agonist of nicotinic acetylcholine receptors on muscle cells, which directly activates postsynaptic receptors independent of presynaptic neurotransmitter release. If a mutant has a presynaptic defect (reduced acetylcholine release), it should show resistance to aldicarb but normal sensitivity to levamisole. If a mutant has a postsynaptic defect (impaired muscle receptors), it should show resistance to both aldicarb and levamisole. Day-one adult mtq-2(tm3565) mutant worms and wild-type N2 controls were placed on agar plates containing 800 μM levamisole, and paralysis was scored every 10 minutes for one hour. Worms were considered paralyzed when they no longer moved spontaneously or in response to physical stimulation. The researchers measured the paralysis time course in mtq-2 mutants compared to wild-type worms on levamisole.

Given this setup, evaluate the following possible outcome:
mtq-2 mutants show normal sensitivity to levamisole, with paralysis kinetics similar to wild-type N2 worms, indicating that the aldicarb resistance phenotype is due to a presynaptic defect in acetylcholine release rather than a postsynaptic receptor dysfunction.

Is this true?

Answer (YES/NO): YES